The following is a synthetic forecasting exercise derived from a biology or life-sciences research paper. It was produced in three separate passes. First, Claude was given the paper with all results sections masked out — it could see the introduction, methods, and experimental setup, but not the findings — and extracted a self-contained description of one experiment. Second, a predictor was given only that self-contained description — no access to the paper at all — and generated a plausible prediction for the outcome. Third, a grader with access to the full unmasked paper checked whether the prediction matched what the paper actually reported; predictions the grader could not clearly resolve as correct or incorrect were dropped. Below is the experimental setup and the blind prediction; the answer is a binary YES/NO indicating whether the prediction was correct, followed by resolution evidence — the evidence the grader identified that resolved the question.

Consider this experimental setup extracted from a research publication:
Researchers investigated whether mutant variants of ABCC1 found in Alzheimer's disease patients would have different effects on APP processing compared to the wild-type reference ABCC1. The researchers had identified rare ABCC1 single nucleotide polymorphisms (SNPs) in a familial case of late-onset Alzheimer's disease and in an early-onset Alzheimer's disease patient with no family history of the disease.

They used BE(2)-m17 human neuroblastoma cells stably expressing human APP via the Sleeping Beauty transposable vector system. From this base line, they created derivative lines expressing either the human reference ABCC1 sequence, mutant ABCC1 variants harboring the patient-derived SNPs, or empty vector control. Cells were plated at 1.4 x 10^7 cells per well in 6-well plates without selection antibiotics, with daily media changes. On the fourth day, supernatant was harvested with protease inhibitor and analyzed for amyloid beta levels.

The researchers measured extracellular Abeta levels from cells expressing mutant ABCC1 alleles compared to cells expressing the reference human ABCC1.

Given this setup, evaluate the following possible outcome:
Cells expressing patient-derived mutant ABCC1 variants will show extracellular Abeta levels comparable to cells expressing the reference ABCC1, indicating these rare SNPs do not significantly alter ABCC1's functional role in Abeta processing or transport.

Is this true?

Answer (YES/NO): YES